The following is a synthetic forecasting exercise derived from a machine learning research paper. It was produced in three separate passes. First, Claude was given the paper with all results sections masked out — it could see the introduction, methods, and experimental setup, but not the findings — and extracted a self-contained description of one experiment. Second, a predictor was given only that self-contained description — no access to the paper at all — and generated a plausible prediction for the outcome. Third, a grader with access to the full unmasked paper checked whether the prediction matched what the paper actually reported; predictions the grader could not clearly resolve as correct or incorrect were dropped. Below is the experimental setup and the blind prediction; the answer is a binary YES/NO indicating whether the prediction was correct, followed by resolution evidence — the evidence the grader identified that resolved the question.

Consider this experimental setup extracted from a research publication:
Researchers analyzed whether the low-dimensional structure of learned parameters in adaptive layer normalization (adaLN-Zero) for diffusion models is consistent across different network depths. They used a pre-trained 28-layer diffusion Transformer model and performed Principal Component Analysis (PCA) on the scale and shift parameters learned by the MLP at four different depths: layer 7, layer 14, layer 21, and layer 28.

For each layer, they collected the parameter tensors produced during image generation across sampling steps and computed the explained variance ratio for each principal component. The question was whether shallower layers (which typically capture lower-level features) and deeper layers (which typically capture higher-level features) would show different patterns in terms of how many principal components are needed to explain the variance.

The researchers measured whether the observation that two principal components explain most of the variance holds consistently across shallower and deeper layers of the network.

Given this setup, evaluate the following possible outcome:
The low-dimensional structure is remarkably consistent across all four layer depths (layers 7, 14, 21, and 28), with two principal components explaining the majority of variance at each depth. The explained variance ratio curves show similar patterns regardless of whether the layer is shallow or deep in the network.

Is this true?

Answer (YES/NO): YES